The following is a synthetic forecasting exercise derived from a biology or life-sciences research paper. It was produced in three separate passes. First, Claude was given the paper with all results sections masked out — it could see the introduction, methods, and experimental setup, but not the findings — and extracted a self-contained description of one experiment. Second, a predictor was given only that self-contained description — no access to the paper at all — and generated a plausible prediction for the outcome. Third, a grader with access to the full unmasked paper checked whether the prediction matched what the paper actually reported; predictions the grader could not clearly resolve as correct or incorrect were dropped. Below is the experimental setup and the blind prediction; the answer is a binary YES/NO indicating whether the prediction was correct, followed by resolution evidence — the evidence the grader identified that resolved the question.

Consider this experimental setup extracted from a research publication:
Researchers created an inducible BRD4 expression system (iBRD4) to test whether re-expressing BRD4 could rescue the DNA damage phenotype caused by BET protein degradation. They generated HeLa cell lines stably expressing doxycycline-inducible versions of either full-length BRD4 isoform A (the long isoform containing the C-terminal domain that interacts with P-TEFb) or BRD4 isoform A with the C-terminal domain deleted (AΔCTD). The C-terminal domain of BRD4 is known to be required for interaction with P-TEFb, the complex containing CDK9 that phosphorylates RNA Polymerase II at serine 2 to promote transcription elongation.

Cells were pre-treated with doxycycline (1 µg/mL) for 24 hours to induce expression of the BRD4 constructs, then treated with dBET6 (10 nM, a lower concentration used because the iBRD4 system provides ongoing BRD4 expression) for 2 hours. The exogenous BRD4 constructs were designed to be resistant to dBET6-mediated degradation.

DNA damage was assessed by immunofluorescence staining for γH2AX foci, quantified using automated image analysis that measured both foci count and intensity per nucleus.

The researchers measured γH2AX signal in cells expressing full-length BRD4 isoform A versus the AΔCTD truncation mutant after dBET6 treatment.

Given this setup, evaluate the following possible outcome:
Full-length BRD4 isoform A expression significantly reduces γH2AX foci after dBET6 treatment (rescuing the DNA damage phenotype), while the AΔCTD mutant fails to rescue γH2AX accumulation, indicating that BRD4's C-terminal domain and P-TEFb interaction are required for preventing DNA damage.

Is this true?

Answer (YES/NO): YES